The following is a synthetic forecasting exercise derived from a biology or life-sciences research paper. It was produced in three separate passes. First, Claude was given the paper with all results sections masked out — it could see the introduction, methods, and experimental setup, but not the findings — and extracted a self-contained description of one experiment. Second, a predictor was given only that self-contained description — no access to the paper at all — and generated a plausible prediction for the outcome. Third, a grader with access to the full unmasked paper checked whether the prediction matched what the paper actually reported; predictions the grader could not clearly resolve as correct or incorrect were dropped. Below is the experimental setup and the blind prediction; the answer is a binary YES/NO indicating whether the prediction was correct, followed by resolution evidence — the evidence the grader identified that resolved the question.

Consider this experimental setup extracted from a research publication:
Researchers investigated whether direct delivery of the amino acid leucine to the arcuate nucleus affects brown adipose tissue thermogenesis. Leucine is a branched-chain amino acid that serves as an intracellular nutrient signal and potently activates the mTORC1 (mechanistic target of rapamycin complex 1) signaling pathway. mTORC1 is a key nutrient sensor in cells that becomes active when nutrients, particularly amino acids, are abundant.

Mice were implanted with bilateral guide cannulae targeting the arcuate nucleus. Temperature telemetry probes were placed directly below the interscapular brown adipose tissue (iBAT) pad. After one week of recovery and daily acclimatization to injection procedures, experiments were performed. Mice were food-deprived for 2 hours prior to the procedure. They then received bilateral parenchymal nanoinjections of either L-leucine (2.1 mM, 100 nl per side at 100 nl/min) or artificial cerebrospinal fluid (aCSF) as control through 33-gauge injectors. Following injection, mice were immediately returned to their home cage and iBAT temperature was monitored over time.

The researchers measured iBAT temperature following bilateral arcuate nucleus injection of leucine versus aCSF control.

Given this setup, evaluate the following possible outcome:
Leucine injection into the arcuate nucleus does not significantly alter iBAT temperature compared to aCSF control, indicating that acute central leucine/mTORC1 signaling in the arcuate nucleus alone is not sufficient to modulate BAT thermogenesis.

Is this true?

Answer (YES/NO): NO